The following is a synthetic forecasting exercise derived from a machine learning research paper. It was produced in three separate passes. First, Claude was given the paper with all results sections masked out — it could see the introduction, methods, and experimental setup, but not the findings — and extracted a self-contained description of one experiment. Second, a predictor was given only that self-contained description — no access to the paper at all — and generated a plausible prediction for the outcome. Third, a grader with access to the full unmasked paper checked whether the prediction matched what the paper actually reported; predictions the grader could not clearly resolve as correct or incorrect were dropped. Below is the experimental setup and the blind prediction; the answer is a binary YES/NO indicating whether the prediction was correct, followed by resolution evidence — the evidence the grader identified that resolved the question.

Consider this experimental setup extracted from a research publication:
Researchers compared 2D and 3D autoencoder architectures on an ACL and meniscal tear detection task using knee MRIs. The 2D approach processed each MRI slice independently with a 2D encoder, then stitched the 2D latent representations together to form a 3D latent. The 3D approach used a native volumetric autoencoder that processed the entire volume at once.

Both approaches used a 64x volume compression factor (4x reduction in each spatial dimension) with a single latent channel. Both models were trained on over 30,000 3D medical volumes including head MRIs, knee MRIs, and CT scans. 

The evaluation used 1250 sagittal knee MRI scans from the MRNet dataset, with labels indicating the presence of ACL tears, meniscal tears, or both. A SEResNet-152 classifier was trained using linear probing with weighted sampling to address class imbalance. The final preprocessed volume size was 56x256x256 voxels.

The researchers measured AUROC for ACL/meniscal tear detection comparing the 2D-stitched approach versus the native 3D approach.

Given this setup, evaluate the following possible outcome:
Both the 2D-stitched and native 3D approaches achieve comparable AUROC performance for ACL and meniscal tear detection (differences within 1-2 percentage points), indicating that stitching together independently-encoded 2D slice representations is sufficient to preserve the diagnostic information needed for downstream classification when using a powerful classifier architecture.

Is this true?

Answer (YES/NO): YES